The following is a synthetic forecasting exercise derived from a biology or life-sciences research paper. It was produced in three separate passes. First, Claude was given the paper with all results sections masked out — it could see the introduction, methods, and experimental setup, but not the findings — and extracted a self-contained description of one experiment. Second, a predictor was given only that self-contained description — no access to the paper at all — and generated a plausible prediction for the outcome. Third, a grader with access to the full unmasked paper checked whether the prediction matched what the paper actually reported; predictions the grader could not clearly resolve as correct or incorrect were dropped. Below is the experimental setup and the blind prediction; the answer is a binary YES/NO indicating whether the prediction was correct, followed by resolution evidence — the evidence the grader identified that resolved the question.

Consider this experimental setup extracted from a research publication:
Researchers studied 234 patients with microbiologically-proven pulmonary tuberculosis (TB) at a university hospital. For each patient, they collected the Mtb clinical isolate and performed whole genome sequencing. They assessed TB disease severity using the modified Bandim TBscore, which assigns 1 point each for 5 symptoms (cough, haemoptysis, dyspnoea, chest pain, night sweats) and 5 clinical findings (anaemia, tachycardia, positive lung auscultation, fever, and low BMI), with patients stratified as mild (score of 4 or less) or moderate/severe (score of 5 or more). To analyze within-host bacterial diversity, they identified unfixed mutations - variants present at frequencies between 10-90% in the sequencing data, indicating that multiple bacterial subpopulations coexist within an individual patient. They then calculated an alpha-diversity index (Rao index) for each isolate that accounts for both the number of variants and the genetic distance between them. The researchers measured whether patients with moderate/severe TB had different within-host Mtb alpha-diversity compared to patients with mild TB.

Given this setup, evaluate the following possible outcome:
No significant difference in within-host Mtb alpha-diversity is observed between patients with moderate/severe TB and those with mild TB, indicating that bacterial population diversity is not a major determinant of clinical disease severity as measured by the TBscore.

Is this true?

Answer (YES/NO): NO